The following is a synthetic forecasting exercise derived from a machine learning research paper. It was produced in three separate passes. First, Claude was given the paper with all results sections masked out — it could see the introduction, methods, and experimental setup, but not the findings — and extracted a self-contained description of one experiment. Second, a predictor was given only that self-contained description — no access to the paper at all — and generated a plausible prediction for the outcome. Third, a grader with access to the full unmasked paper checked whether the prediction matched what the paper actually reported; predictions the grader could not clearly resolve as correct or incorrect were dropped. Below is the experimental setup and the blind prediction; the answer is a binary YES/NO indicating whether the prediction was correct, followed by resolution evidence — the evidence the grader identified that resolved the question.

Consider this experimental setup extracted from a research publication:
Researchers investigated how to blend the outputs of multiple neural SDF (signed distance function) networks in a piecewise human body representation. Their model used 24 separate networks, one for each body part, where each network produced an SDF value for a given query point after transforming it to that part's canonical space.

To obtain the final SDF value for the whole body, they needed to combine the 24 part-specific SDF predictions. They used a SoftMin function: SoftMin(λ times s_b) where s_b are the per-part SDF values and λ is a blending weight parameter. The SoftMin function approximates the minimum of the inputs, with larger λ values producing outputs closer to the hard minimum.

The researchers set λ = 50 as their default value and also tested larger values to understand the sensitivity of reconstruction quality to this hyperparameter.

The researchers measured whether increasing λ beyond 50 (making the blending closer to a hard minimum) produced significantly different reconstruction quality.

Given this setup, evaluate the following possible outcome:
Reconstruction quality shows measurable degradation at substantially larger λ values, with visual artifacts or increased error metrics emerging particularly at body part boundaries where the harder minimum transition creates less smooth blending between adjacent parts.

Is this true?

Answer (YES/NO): NO